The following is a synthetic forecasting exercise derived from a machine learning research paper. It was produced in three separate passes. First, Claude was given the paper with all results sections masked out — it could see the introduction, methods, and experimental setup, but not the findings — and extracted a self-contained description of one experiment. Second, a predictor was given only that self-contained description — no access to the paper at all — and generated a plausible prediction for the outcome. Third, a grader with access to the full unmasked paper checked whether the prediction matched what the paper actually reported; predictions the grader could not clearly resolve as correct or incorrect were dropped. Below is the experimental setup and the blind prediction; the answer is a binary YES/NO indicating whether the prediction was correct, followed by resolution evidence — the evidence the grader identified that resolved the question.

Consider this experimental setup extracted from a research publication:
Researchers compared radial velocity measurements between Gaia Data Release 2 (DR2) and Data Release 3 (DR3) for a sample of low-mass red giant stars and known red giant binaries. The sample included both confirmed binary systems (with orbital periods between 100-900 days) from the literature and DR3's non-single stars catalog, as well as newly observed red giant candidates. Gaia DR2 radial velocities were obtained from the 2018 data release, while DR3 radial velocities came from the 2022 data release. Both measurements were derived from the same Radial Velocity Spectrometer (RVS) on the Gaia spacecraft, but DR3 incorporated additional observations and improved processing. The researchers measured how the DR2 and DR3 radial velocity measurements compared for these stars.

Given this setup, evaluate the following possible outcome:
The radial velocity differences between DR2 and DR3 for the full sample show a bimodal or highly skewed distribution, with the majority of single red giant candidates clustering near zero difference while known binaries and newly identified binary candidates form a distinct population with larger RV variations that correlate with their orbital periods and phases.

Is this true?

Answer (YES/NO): NO